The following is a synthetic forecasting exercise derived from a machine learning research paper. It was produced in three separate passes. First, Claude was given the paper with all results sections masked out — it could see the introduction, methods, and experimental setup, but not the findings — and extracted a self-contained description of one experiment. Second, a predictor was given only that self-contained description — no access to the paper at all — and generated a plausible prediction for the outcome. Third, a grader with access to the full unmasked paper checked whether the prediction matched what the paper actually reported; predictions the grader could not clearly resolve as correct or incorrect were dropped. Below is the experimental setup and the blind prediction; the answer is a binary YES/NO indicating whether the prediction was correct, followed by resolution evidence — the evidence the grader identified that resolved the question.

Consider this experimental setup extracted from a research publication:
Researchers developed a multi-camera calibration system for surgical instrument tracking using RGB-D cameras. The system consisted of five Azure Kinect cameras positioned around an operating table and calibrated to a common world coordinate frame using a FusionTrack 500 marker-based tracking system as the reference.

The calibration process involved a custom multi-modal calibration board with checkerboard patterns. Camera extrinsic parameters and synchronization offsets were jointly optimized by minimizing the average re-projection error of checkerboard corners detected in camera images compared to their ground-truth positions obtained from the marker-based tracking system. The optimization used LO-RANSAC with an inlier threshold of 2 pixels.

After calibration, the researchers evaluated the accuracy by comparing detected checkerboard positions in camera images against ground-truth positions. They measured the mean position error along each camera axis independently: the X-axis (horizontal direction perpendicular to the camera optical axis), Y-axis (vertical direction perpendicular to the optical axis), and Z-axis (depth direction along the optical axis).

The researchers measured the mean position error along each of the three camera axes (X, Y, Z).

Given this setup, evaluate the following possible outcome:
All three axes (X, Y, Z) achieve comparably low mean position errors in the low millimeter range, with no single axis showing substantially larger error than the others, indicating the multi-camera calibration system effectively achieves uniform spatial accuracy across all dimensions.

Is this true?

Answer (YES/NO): NO